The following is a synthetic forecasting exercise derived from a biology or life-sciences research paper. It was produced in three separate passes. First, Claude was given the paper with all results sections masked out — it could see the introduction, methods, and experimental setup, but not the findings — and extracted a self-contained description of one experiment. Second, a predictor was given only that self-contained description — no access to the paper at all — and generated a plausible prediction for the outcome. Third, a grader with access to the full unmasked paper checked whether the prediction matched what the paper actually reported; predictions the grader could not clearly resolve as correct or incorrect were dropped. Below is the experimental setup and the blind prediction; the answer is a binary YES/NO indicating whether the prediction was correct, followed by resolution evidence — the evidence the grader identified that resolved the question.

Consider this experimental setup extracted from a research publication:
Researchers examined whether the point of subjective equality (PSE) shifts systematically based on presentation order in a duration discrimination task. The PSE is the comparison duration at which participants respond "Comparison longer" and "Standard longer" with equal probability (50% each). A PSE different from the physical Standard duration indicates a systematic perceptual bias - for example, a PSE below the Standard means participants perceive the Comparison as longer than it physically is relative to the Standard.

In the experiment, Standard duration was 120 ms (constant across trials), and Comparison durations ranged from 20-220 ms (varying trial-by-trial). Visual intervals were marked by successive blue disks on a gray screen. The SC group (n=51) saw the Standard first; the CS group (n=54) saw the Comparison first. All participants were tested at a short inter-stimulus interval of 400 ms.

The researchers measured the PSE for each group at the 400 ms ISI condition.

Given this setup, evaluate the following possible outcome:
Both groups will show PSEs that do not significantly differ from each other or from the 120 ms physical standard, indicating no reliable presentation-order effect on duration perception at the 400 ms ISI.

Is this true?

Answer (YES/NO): NO